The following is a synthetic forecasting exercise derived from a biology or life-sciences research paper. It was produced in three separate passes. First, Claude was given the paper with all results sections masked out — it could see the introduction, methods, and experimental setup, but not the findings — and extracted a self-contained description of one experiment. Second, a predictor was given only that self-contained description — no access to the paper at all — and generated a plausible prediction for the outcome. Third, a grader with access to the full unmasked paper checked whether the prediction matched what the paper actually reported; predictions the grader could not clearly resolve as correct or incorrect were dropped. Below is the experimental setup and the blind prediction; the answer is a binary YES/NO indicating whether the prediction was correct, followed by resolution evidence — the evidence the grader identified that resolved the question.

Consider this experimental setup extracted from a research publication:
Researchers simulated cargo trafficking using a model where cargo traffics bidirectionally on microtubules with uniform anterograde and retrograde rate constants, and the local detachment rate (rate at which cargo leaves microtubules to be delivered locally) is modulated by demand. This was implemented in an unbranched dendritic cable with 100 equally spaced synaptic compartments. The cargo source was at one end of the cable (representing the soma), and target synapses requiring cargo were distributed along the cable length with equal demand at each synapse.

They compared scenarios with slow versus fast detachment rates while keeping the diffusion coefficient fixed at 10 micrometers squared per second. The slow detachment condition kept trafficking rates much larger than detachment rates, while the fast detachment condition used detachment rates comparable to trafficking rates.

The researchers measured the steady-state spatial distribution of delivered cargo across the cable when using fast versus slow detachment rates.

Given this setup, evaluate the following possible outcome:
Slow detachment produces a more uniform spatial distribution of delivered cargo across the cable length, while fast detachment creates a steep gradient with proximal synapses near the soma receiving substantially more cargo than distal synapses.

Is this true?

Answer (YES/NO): YES